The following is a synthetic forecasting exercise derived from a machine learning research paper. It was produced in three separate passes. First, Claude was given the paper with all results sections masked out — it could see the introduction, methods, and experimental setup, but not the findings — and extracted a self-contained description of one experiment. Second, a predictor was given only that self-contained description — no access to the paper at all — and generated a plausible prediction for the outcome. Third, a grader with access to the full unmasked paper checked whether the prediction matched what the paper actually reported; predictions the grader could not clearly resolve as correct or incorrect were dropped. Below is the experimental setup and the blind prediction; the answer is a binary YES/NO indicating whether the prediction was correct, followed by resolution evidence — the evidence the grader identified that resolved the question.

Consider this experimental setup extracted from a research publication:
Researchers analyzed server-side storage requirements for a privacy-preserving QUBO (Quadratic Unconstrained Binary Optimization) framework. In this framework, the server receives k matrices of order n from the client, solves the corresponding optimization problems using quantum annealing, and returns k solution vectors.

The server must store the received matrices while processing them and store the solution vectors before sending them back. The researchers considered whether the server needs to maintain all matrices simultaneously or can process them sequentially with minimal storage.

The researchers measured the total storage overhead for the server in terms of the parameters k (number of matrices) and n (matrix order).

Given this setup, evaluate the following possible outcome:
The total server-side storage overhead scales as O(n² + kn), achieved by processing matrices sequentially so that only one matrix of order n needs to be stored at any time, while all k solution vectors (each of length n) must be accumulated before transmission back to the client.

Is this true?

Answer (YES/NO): NO